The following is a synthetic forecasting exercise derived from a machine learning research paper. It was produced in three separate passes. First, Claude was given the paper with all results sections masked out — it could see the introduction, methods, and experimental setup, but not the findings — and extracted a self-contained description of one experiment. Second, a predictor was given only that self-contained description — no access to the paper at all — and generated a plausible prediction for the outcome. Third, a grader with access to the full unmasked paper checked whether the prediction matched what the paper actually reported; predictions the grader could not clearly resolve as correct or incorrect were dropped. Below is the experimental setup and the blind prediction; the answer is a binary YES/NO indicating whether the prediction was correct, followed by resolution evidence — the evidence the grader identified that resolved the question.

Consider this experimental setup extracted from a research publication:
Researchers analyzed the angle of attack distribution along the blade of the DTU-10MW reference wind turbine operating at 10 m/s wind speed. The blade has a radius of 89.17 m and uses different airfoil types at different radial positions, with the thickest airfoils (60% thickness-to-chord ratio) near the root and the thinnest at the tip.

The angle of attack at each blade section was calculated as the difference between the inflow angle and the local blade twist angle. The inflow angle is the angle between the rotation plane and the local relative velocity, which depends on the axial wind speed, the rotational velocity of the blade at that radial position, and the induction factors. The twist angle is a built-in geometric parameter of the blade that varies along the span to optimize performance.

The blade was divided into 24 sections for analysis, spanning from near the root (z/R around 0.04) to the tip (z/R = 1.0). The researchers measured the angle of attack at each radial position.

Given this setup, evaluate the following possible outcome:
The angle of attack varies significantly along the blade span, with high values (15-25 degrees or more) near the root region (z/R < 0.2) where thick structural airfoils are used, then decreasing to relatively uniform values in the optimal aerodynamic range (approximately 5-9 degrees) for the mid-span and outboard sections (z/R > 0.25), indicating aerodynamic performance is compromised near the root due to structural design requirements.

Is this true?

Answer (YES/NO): NO